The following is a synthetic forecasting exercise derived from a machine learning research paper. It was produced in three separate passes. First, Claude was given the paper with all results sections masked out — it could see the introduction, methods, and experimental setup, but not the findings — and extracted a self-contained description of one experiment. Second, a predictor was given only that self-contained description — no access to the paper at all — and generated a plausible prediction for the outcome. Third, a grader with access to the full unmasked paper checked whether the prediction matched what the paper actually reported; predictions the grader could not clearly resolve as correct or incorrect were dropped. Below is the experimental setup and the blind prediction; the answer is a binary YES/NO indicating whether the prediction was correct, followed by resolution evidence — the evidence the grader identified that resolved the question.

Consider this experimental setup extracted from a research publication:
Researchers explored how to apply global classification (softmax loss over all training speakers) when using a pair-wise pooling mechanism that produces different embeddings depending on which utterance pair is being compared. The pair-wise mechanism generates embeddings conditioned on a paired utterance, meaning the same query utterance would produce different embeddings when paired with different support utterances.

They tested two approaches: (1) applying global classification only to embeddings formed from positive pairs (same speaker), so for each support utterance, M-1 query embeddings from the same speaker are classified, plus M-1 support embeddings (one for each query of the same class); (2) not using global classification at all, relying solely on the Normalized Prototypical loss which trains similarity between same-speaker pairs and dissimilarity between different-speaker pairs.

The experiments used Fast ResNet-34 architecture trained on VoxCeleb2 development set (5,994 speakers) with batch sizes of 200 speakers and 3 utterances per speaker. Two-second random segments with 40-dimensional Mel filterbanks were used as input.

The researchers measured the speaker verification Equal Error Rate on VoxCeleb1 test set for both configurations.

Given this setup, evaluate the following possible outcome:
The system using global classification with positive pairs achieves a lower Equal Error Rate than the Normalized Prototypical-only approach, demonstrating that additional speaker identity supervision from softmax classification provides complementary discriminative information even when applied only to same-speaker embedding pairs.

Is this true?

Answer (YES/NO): YES